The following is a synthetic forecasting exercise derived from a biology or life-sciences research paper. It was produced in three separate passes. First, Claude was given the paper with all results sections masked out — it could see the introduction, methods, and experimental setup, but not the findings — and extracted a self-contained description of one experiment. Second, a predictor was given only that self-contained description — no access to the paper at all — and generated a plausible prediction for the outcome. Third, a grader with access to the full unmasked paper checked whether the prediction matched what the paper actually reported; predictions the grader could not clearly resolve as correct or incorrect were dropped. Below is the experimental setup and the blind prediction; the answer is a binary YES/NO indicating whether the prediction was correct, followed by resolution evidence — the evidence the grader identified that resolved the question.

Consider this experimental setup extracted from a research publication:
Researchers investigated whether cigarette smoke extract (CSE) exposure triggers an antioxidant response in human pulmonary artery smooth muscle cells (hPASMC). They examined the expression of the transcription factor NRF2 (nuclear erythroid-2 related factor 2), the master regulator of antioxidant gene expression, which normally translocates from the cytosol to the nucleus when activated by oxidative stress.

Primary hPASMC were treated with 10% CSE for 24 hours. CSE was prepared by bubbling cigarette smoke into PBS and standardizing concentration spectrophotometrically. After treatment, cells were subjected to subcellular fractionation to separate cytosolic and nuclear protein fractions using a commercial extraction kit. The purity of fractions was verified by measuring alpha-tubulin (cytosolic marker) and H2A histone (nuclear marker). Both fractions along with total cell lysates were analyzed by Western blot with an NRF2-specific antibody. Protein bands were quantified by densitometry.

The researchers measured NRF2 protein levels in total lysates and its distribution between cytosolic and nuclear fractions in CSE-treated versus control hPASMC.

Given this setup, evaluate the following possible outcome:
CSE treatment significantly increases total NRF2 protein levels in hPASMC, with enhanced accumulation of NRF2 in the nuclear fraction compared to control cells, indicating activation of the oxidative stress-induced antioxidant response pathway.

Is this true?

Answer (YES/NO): NO